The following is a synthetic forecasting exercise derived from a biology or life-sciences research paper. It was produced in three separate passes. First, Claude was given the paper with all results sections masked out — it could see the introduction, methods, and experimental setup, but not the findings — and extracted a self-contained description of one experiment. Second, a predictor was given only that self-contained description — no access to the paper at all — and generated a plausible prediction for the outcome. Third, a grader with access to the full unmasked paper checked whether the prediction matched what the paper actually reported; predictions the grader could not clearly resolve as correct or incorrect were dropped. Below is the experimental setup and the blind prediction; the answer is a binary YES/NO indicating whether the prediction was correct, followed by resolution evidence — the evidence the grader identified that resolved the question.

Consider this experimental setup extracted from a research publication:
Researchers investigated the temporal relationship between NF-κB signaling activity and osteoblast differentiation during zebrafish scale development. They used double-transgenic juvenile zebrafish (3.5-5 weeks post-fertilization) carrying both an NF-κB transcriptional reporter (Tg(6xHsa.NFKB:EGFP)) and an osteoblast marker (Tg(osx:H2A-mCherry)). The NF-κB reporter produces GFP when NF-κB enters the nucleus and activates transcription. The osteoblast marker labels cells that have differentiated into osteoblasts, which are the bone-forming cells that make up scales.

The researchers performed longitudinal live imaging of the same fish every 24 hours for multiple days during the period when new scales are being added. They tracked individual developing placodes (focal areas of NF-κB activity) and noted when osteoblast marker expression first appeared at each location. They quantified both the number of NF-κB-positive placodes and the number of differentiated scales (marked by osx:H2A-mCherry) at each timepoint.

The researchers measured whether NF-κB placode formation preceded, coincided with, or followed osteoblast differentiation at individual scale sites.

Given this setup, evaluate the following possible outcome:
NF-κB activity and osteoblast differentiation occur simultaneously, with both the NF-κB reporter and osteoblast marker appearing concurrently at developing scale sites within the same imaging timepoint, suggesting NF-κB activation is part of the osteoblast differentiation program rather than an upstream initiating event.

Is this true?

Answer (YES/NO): NO